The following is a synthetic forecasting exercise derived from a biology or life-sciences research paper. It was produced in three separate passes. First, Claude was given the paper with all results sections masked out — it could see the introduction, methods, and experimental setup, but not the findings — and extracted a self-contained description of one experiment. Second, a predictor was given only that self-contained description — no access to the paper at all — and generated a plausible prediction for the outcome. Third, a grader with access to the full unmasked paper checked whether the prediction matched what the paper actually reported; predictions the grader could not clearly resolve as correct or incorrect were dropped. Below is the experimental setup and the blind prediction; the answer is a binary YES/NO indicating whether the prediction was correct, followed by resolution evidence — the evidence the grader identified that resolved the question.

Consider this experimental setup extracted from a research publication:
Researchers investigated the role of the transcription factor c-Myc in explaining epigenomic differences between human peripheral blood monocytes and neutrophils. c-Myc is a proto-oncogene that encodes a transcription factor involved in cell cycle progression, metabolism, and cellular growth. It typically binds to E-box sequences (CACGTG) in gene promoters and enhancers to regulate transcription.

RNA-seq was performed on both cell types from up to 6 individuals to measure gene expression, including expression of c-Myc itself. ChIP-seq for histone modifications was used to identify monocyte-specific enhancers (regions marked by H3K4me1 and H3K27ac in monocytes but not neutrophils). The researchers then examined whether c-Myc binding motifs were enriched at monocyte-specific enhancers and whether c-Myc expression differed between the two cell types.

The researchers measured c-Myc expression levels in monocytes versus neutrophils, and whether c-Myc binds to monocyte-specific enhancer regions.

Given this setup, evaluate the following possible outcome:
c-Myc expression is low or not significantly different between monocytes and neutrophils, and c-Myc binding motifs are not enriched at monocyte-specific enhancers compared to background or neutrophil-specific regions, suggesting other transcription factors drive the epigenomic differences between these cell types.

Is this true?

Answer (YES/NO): NO